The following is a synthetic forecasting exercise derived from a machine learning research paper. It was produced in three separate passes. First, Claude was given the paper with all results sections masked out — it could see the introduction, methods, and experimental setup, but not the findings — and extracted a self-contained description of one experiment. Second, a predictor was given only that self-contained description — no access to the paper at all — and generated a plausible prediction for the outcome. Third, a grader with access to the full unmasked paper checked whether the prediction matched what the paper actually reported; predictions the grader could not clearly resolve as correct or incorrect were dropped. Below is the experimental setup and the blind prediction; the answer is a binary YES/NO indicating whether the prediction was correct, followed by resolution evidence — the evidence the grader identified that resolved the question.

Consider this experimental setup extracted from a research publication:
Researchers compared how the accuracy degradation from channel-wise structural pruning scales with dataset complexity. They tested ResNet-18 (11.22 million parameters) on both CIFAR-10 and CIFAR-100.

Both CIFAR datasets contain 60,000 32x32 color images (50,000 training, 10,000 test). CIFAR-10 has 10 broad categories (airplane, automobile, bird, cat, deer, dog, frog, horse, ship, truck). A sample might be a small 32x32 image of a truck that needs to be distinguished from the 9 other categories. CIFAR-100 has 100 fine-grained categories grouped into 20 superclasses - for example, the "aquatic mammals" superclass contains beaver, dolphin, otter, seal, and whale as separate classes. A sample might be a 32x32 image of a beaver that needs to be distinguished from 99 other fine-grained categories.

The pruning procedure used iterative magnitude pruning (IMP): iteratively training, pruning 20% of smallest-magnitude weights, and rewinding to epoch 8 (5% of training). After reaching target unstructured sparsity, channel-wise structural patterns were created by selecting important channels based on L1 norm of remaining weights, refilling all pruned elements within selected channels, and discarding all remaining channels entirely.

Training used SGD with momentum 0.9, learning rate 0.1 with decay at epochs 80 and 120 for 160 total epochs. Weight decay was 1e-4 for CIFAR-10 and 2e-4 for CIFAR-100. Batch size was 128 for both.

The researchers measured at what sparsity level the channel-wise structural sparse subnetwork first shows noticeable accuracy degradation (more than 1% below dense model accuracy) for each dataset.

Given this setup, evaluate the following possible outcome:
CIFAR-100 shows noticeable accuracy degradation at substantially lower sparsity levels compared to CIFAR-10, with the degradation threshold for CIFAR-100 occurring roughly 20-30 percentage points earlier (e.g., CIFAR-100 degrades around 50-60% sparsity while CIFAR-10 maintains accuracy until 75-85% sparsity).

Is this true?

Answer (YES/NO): NO